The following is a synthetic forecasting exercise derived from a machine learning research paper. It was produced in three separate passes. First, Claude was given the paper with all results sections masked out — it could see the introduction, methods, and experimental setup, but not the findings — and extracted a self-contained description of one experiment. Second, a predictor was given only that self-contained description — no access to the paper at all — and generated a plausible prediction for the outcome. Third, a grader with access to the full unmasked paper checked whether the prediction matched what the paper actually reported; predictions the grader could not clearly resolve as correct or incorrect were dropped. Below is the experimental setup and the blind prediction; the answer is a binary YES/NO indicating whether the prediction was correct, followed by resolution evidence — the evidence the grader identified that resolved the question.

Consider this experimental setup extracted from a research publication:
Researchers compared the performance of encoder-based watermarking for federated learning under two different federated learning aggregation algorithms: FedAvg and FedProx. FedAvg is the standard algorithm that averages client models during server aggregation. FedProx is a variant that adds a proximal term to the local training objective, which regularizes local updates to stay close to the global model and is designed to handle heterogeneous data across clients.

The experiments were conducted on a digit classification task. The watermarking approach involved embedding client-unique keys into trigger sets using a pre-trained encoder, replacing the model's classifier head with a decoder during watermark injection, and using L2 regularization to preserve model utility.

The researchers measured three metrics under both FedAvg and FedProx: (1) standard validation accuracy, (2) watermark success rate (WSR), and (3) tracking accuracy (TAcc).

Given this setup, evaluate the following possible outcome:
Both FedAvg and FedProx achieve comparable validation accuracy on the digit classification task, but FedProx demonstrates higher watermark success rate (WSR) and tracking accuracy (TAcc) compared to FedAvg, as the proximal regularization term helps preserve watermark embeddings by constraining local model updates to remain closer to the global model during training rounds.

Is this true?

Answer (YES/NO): NO